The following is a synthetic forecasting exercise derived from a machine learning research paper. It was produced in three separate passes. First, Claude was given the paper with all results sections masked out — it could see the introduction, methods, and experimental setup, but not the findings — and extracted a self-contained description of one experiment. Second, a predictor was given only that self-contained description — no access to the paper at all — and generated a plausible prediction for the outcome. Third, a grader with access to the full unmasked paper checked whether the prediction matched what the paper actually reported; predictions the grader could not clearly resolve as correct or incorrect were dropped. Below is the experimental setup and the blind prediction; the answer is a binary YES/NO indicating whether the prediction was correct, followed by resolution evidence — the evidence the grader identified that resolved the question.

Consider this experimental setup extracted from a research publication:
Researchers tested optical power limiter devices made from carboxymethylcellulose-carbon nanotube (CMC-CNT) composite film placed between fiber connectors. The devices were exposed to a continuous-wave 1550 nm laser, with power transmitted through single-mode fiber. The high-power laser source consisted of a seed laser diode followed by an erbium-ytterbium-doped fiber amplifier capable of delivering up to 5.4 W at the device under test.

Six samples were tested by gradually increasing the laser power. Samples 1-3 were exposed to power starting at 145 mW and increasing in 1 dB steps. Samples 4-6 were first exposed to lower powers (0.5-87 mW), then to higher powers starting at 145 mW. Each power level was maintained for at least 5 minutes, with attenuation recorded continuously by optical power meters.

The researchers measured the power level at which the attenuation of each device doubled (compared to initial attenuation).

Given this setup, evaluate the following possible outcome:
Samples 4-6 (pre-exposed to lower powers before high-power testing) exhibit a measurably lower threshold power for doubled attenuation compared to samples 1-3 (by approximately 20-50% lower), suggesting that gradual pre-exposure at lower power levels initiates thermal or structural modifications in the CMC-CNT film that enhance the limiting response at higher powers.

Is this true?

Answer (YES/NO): NO